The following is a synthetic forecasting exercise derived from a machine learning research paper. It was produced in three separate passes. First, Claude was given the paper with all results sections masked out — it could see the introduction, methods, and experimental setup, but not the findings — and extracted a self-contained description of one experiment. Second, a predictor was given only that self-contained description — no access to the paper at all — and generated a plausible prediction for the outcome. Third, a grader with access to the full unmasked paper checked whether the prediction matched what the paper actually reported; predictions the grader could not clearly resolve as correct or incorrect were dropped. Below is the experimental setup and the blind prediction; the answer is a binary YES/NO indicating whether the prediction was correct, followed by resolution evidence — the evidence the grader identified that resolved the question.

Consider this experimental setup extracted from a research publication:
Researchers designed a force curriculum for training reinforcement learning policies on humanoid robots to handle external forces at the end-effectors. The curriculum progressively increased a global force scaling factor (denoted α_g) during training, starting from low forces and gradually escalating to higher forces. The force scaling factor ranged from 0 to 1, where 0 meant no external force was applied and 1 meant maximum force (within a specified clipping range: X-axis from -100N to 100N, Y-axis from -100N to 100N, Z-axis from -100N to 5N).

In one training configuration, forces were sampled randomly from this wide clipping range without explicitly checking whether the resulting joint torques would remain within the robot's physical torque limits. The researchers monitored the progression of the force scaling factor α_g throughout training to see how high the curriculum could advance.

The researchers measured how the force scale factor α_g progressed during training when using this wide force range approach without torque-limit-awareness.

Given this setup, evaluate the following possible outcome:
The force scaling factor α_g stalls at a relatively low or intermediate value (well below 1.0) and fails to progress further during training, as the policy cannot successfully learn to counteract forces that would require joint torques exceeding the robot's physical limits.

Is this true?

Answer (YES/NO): YES